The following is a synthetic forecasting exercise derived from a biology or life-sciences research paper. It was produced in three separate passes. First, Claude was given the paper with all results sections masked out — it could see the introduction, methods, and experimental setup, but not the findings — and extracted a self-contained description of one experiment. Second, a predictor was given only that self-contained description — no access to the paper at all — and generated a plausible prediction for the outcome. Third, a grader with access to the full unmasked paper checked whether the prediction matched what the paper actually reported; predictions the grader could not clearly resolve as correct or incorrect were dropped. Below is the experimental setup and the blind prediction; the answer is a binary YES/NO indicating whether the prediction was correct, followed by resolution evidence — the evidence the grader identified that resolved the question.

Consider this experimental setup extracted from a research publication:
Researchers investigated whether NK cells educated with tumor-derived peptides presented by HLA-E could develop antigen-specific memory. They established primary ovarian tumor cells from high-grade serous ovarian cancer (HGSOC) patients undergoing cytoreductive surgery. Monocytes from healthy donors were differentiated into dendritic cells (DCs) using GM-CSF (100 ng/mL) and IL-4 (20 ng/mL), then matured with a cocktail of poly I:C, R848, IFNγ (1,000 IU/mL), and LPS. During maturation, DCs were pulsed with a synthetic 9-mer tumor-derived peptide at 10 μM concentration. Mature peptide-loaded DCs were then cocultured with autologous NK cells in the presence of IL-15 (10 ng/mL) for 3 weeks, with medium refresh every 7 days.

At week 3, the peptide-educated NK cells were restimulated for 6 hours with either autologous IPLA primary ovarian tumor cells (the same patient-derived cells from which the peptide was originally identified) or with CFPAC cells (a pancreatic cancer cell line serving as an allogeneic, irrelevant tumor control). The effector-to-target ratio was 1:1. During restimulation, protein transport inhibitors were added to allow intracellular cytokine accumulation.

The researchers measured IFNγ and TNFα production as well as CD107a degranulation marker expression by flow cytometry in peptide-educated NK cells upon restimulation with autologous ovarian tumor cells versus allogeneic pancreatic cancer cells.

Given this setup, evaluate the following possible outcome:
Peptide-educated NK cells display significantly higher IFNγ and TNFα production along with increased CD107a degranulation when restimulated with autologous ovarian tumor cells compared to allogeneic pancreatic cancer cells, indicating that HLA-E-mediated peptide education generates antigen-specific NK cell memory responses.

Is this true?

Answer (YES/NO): YES